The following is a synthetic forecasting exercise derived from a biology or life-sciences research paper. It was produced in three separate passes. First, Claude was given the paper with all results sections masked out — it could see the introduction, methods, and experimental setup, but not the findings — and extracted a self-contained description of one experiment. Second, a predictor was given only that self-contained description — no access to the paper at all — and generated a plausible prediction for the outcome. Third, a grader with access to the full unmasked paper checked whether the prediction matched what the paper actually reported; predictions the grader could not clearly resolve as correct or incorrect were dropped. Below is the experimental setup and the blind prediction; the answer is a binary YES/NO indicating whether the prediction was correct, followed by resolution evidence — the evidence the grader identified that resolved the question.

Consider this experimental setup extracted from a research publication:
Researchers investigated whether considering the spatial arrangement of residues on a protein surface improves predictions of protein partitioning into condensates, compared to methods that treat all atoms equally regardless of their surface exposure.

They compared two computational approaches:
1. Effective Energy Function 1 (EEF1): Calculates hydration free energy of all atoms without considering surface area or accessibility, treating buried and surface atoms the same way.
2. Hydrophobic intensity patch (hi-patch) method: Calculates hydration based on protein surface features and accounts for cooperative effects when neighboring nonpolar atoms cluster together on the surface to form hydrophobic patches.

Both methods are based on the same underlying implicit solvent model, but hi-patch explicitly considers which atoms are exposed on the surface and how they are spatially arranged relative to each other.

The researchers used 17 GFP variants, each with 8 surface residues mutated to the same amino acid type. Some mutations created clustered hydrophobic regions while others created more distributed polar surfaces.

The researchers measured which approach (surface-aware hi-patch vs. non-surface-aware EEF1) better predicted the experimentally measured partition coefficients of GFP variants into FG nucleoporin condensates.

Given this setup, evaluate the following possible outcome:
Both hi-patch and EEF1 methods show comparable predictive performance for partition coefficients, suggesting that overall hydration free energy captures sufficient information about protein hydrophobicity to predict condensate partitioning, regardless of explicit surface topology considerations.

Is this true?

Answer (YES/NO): NO